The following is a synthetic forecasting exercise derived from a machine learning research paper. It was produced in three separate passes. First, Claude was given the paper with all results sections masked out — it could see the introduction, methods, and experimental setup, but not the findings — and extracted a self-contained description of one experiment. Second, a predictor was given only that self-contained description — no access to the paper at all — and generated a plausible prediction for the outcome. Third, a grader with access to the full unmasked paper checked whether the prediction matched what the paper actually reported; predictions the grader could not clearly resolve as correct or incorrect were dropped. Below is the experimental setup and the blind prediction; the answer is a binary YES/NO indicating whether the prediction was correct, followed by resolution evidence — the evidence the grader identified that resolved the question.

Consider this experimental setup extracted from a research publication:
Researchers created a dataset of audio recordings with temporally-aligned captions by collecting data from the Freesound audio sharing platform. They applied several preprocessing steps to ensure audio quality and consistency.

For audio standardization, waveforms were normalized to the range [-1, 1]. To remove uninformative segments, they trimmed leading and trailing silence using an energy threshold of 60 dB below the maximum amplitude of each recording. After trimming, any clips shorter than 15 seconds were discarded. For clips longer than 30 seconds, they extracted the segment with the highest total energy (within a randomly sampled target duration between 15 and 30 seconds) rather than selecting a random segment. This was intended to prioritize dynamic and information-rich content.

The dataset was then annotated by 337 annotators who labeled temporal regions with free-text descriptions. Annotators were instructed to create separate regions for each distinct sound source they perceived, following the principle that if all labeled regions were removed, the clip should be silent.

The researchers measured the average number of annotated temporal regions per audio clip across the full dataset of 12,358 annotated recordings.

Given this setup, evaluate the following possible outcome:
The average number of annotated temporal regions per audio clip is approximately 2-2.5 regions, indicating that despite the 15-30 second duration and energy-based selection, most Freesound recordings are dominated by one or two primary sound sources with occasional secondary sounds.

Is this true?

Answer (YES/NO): NO